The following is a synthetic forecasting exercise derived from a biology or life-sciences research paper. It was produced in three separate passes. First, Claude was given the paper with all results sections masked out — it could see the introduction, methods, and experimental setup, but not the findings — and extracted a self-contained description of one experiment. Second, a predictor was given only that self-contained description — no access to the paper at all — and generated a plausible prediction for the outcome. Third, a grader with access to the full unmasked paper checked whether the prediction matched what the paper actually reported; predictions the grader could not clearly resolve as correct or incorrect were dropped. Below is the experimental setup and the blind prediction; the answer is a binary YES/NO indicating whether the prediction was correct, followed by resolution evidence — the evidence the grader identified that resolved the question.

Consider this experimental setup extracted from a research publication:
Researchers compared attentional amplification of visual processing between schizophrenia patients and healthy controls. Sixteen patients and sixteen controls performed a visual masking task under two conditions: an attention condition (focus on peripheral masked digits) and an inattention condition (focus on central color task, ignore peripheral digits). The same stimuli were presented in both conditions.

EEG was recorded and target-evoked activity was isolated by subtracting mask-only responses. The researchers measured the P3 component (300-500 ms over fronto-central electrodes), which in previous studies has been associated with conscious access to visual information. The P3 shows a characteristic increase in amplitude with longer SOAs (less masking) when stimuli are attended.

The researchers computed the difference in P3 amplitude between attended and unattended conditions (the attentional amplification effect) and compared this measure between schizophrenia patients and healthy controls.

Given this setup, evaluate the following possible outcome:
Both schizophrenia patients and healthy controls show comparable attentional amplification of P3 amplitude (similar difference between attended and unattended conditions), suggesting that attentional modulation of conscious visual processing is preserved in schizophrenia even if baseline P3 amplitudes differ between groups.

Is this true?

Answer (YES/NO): YES